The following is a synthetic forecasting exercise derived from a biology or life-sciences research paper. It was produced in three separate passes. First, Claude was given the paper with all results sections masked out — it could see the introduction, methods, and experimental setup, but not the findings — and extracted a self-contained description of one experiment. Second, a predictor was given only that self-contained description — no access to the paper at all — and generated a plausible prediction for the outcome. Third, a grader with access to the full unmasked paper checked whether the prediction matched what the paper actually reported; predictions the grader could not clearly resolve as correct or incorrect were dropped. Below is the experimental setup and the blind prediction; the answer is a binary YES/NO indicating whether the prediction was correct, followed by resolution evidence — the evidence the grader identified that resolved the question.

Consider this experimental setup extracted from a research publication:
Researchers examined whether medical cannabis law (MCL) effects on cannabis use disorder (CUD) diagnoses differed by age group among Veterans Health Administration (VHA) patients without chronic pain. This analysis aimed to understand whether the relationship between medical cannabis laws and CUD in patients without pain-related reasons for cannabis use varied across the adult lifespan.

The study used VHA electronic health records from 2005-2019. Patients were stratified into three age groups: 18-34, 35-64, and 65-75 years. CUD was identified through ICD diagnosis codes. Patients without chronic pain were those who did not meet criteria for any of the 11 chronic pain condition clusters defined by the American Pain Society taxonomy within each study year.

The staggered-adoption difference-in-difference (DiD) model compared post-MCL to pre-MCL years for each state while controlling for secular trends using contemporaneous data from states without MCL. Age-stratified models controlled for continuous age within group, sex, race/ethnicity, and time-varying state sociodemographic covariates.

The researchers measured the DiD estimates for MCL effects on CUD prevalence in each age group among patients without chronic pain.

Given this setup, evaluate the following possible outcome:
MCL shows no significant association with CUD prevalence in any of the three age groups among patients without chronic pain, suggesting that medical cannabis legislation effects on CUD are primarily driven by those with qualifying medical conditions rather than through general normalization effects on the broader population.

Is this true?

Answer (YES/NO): NO